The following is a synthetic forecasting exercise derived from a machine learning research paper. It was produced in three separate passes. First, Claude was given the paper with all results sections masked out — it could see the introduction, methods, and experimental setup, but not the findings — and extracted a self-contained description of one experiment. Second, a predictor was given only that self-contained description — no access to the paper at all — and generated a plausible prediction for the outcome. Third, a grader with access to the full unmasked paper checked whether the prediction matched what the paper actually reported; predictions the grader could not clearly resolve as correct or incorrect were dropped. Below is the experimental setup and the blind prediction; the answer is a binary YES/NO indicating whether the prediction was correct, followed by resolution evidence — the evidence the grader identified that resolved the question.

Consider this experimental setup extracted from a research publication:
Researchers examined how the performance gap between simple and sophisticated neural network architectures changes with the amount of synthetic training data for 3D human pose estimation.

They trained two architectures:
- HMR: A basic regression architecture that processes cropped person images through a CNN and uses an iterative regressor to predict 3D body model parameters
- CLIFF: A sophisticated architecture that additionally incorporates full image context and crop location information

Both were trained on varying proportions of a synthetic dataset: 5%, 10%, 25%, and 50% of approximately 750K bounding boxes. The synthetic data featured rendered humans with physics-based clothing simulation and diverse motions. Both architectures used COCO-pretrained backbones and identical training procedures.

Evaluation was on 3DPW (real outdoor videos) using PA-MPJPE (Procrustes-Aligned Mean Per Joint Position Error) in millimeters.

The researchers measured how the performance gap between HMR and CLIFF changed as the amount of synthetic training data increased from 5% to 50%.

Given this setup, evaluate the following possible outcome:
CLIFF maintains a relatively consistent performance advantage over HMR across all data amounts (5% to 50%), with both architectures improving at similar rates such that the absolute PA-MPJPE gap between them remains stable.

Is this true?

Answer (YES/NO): NO